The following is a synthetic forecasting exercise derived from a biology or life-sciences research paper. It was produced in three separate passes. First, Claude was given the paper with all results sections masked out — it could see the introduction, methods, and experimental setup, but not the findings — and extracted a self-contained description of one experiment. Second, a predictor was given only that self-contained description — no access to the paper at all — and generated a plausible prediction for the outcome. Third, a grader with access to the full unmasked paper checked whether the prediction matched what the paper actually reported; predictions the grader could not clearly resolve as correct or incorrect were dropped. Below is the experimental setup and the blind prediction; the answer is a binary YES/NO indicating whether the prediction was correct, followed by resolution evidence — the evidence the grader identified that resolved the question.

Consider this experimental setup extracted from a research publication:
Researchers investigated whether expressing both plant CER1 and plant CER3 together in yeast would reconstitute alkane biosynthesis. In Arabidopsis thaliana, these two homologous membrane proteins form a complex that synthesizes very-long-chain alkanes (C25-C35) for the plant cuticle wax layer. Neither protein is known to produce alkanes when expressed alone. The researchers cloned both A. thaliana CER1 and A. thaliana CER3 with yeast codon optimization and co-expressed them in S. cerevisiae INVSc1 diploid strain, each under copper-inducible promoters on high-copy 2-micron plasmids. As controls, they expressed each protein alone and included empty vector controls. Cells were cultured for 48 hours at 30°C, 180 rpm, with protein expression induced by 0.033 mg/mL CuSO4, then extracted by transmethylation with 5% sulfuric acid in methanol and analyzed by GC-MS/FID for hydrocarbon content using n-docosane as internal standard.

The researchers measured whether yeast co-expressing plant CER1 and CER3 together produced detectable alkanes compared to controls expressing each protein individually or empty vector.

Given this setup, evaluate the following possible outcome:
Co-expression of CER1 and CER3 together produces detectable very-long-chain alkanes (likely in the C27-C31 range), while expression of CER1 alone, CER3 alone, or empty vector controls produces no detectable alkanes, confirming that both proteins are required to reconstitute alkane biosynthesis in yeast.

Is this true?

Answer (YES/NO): NO